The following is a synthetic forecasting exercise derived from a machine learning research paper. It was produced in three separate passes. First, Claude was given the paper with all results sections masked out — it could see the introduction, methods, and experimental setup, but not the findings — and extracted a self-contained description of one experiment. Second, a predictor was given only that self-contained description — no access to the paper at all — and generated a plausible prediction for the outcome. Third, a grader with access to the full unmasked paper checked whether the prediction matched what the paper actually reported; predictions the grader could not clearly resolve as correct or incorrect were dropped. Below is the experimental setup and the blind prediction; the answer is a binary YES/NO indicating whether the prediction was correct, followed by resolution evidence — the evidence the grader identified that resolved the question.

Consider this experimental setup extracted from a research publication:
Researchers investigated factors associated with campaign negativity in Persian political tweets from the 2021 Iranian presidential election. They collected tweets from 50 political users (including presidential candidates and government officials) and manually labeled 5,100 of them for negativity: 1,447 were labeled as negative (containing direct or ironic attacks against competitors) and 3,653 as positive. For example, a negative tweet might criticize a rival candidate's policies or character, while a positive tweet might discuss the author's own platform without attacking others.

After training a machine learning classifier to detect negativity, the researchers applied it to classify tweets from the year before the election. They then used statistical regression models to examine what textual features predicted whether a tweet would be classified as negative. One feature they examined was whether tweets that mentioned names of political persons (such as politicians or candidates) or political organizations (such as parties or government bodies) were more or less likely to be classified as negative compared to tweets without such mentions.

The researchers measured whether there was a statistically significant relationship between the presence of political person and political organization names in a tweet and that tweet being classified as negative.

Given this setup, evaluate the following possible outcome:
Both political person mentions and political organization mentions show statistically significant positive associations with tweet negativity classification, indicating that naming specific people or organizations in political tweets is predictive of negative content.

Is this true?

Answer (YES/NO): YES